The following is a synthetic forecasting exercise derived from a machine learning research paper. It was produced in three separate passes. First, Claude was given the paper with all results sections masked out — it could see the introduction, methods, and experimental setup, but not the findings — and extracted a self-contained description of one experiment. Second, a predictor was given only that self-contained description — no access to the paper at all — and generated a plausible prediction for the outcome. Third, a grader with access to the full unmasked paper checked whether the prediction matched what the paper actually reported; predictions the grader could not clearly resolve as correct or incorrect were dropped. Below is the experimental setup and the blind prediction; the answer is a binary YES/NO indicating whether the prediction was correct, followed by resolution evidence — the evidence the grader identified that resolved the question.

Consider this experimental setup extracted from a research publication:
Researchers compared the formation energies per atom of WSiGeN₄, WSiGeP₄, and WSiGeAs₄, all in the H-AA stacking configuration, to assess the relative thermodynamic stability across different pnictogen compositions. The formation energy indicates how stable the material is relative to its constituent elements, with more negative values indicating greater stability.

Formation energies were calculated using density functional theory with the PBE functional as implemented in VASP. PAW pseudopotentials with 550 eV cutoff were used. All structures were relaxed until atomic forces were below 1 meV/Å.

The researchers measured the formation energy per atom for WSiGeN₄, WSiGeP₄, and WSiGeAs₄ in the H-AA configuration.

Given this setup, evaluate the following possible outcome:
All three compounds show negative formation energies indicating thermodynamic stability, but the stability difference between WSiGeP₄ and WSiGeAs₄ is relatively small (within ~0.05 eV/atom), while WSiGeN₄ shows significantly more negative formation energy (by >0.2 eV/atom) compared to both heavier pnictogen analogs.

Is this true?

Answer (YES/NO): NO